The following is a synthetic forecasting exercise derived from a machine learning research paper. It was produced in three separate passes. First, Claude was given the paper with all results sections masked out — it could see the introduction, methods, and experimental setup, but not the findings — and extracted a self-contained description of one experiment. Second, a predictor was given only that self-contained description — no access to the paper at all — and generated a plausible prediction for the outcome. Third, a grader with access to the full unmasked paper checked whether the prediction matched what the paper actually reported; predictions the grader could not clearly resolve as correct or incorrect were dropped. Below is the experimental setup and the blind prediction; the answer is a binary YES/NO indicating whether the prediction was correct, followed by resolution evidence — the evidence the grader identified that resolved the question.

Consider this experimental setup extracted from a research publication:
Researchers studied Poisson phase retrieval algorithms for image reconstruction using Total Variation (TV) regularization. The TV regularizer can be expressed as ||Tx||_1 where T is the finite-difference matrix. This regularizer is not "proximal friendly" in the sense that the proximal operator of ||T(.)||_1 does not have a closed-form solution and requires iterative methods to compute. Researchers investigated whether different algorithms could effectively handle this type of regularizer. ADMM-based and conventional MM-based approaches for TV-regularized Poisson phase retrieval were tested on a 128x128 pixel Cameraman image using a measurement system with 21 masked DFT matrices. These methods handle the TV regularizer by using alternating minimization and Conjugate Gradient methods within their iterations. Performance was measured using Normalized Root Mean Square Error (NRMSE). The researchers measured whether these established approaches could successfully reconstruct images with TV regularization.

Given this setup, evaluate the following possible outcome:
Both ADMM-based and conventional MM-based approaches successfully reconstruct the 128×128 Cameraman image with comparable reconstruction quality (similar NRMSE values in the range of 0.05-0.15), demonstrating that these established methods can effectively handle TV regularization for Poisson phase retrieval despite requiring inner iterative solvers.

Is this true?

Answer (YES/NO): YES